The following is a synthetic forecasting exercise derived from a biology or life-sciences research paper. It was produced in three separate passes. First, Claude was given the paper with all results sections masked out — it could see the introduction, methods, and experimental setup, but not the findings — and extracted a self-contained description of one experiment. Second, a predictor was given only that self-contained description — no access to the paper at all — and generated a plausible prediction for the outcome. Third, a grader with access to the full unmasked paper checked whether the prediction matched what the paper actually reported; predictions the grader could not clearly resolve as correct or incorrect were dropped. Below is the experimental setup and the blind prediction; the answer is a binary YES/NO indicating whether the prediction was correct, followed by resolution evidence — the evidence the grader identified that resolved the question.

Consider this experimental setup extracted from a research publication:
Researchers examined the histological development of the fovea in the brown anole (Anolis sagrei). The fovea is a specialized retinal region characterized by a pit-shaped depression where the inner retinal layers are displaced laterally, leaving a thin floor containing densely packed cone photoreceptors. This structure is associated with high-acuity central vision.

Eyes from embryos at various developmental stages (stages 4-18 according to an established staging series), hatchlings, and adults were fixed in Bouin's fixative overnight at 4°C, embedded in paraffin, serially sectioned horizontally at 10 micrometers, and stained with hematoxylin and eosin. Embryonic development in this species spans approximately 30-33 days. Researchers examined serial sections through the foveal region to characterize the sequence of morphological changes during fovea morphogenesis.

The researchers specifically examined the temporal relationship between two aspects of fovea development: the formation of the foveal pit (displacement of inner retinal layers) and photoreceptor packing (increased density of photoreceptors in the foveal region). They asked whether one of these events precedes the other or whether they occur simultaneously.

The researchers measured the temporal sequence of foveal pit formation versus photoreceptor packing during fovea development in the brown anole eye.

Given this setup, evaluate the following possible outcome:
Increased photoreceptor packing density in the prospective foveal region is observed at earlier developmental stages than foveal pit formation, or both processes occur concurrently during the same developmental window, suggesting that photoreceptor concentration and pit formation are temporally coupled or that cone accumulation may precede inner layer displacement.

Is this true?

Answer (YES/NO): YES